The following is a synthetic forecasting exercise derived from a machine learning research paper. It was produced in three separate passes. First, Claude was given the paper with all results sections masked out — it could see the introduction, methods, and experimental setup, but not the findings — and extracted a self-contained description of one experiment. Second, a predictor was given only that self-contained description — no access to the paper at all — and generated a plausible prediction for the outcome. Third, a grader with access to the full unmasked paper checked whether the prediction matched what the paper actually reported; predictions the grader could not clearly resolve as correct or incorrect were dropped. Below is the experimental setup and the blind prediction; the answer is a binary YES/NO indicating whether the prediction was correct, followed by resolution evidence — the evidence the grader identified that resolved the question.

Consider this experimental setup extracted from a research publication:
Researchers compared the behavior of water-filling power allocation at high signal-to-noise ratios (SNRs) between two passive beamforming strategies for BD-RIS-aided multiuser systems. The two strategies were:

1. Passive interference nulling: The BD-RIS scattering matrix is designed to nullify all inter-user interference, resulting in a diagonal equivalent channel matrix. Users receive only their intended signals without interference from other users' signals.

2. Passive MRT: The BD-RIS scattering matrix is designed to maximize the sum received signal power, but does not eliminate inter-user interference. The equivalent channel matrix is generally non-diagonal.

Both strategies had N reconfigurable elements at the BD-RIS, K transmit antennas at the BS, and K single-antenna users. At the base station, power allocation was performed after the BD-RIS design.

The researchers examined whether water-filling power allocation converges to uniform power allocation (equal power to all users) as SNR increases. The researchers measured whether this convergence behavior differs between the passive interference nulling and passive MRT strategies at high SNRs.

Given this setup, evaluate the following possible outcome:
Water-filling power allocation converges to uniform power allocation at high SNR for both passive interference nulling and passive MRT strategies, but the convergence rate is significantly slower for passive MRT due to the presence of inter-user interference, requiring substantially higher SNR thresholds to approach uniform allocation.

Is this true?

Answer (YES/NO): NO